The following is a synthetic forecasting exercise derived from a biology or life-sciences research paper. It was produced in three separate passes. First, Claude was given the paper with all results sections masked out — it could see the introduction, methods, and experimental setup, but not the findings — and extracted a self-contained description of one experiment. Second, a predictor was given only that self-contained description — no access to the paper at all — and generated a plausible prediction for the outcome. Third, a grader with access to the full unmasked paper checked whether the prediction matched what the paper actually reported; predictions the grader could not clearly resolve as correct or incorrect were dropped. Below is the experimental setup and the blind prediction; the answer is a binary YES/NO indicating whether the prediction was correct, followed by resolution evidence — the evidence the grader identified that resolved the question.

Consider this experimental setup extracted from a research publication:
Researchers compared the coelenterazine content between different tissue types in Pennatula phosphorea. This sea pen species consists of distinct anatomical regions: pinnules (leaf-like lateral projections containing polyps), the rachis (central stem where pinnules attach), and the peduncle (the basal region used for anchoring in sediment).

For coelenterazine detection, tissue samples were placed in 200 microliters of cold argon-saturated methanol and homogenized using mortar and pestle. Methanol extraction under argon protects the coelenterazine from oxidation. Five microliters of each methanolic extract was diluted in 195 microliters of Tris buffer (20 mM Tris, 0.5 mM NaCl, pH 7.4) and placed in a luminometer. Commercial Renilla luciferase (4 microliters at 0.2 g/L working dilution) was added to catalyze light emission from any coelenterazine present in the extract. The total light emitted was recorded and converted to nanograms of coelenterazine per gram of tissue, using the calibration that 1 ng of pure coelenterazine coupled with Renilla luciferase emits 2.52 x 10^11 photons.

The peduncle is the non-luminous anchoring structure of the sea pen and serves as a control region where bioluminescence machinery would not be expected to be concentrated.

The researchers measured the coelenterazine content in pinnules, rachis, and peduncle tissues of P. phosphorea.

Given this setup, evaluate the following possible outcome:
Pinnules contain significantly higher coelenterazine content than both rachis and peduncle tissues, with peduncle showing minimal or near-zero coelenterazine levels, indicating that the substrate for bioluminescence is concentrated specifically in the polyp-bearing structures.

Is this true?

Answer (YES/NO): NO